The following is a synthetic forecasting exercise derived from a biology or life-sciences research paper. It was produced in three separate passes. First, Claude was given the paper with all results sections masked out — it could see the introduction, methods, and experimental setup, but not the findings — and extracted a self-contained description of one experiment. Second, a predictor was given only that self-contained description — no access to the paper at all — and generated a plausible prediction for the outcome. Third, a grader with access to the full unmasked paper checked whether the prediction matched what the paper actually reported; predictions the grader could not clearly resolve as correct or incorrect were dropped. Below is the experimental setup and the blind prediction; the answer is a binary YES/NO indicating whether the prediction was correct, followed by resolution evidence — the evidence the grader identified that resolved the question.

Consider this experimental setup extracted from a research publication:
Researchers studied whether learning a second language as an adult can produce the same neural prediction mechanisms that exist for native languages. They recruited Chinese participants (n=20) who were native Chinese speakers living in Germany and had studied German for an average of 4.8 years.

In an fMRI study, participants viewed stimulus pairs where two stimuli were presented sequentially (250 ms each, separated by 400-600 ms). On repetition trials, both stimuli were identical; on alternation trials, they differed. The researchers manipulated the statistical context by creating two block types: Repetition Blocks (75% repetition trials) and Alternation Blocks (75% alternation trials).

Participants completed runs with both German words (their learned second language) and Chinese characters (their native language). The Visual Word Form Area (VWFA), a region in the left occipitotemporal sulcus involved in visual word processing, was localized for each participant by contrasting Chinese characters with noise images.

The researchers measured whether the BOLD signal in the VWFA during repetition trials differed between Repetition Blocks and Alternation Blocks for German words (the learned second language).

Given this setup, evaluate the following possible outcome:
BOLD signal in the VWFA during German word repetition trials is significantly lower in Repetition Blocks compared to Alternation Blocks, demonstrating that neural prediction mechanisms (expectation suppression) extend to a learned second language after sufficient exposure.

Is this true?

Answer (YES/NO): YES